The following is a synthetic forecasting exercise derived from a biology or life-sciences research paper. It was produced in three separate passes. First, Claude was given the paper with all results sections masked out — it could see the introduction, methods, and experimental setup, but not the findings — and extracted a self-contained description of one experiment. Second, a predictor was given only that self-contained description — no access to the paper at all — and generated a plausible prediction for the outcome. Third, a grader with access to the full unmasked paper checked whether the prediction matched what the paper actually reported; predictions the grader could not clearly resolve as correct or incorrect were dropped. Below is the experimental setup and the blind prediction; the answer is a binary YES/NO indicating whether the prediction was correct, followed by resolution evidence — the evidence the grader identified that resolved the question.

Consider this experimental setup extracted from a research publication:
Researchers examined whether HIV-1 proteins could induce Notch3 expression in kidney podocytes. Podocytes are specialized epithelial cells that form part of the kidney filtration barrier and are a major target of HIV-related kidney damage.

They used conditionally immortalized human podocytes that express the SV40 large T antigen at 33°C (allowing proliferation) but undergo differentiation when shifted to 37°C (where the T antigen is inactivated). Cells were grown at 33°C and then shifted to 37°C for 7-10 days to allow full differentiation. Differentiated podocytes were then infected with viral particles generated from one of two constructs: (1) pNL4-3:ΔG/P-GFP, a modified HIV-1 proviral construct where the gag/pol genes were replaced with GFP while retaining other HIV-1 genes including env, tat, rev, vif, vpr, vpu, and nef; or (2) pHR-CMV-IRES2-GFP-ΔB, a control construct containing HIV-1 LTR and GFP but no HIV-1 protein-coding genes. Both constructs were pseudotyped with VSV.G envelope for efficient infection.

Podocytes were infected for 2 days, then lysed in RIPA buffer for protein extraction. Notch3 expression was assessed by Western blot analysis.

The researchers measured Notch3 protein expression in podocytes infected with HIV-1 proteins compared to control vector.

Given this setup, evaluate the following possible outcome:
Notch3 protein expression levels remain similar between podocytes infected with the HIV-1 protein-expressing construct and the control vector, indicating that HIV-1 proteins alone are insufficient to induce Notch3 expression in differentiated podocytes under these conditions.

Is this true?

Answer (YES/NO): NO